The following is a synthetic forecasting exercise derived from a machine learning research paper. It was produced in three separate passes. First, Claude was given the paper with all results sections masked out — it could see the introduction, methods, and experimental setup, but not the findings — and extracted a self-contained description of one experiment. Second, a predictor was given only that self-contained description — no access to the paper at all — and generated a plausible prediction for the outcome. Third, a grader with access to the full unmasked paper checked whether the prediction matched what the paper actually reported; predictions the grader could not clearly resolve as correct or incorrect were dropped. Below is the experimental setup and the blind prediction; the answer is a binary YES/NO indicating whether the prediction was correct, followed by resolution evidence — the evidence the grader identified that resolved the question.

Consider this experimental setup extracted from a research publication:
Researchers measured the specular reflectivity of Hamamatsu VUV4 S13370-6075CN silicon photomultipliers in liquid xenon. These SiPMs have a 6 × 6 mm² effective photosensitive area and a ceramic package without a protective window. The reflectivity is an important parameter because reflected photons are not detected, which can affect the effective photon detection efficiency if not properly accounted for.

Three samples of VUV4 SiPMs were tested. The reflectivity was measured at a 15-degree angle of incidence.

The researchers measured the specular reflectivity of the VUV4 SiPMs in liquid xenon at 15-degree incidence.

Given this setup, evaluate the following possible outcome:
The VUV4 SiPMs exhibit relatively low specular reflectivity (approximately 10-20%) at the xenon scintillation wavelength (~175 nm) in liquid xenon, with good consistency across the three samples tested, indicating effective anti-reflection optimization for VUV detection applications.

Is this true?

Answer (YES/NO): NO